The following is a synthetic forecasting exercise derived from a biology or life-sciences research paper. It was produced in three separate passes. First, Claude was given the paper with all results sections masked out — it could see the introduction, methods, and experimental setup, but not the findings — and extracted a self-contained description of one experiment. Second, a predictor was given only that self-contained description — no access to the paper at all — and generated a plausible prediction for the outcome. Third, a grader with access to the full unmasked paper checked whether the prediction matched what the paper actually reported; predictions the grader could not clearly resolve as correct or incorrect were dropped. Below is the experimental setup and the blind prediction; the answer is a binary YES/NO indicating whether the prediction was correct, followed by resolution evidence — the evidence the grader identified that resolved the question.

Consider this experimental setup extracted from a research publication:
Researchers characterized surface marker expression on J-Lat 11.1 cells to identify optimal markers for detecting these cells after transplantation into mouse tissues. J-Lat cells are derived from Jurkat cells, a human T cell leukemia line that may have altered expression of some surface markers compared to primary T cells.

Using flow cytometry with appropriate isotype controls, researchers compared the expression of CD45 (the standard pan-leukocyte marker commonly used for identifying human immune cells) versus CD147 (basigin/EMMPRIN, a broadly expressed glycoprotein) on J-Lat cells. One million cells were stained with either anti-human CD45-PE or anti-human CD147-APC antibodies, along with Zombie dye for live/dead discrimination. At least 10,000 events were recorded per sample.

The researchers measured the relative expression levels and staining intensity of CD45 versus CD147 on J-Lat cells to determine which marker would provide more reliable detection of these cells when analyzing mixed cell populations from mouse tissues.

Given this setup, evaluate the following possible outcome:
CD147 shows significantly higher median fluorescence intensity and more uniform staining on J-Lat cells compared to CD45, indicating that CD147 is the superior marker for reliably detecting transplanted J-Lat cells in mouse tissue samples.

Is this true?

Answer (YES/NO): NO